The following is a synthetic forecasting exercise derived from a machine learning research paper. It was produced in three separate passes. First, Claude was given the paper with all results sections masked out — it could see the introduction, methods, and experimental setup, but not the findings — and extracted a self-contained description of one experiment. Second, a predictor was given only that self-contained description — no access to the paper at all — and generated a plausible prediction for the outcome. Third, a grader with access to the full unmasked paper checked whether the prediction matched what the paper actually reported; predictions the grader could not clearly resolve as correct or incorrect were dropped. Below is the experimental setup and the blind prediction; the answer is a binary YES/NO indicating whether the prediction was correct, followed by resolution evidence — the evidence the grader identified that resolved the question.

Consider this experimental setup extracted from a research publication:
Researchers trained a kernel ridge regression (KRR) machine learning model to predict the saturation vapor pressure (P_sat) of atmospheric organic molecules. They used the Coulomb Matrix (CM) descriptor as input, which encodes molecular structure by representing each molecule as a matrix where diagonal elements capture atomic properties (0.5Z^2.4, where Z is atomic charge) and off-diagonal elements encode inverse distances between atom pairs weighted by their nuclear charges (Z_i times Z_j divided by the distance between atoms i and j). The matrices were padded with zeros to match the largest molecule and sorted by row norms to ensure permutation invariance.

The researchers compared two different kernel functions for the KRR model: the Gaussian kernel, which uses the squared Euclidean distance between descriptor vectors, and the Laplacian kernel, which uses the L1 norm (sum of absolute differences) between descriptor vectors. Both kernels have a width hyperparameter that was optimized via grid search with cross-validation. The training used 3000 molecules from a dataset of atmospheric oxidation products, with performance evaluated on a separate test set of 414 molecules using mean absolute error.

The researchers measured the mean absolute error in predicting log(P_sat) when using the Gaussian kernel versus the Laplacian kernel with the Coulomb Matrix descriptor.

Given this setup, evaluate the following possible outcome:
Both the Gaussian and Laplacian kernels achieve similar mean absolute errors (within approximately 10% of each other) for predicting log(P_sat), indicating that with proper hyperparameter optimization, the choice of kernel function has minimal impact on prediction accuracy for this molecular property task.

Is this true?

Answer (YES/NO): NO